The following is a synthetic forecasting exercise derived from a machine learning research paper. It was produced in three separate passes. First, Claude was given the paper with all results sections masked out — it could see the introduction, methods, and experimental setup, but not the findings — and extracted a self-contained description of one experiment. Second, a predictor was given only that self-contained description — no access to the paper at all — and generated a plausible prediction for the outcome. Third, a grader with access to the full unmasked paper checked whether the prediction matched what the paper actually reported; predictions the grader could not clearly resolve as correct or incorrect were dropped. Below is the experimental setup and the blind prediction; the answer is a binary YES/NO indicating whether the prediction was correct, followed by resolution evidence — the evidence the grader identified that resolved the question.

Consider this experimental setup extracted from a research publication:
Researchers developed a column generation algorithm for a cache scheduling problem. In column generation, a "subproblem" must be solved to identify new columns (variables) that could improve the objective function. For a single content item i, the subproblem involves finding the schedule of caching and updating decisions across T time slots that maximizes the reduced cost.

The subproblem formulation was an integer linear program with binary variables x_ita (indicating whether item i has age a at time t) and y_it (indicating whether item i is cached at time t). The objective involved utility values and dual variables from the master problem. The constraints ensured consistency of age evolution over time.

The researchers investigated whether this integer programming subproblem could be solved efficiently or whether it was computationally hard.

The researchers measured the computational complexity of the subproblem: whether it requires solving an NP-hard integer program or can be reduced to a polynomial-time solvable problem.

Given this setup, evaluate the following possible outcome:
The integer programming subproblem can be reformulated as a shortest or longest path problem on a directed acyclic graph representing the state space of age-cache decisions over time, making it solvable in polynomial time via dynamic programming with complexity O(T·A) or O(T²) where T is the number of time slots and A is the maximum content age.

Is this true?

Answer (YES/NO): YES